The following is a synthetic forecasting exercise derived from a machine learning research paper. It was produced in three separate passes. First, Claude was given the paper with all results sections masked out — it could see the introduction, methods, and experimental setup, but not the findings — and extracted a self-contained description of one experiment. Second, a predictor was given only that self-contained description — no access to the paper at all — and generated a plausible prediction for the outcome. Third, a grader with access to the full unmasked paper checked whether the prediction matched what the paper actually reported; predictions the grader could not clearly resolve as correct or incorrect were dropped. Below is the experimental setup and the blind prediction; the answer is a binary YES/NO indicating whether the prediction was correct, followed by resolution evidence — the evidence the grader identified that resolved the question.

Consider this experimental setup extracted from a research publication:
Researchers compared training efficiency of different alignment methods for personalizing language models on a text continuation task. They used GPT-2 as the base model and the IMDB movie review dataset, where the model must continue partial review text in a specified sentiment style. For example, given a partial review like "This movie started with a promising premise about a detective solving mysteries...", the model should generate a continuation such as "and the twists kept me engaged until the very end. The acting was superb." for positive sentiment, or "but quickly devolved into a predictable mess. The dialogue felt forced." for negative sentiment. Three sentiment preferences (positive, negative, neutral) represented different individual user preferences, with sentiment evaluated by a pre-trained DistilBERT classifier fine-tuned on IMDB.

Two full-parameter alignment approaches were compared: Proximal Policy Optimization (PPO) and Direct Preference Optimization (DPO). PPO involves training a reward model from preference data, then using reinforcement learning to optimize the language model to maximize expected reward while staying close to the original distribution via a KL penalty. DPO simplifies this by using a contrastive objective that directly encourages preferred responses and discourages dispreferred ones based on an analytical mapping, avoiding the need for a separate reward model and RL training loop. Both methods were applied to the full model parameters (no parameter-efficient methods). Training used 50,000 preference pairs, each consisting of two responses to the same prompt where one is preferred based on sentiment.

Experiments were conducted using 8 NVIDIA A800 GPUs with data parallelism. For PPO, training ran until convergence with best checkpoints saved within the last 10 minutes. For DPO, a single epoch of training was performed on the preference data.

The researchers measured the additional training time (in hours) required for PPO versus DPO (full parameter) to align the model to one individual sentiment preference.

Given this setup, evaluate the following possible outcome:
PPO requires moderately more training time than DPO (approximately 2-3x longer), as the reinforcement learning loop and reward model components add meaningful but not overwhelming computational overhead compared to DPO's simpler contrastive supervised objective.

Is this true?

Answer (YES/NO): YES